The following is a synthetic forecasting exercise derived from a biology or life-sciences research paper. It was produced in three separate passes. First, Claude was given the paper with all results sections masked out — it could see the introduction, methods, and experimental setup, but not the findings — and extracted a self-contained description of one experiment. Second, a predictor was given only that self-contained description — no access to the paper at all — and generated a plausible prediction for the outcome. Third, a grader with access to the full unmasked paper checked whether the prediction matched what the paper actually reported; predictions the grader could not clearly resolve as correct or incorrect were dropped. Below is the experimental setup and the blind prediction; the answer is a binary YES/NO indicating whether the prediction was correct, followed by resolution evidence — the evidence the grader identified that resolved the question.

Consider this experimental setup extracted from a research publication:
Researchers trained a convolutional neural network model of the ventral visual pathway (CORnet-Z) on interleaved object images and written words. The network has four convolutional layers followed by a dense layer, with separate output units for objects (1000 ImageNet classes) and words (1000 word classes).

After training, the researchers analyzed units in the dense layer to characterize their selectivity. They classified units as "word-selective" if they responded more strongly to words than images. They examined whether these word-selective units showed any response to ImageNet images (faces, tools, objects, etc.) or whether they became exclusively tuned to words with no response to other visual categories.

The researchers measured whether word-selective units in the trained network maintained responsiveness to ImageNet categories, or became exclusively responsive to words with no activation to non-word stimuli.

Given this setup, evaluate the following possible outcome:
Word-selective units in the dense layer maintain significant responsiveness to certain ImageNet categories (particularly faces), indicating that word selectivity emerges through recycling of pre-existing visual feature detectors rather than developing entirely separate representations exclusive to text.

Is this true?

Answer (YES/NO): NO